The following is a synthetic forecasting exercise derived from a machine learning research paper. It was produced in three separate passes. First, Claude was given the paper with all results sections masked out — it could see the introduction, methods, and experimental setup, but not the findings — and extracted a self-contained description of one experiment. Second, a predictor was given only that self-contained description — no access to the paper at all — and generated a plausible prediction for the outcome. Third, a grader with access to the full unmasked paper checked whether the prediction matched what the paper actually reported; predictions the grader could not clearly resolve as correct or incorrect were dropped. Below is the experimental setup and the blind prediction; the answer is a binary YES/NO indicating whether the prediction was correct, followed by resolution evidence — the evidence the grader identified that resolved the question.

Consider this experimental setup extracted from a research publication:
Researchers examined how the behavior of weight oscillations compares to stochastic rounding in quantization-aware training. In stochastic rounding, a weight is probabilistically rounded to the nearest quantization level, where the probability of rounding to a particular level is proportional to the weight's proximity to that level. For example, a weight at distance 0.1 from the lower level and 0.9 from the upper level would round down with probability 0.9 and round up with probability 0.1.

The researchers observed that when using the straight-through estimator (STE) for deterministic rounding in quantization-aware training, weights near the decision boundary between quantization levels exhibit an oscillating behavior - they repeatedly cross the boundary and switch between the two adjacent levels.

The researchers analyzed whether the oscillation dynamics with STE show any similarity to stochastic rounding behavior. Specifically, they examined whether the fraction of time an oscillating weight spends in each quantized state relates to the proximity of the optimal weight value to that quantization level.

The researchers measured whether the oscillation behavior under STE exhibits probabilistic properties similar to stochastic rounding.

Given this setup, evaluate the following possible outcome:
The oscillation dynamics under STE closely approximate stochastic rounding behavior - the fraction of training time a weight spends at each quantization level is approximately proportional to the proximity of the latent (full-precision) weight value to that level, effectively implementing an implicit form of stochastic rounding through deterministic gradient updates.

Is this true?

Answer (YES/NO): YES